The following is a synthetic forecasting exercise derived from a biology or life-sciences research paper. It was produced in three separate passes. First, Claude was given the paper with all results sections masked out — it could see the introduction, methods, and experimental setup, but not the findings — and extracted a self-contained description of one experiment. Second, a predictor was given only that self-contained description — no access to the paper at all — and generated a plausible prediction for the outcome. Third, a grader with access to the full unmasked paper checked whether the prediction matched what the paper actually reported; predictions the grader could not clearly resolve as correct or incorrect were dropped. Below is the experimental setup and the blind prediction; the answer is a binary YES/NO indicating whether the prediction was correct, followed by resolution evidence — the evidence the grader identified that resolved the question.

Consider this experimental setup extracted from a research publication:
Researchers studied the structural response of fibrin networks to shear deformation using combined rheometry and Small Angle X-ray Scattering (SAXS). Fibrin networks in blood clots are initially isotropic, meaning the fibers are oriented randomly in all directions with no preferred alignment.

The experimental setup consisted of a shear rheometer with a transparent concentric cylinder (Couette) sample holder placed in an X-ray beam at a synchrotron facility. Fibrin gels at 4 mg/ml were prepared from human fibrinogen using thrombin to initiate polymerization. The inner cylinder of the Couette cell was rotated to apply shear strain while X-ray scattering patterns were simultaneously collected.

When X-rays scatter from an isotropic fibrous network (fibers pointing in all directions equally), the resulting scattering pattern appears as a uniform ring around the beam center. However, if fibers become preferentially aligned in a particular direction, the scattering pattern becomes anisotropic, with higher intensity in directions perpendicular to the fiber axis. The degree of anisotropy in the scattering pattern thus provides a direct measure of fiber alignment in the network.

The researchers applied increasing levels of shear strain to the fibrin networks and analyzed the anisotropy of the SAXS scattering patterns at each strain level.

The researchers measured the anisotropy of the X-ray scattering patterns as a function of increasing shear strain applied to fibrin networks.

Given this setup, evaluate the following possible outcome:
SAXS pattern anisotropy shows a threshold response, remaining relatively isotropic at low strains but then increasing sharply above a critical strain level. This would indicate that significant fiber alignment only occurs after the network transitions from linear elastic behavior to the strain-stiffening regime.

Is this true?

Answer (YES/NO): NO